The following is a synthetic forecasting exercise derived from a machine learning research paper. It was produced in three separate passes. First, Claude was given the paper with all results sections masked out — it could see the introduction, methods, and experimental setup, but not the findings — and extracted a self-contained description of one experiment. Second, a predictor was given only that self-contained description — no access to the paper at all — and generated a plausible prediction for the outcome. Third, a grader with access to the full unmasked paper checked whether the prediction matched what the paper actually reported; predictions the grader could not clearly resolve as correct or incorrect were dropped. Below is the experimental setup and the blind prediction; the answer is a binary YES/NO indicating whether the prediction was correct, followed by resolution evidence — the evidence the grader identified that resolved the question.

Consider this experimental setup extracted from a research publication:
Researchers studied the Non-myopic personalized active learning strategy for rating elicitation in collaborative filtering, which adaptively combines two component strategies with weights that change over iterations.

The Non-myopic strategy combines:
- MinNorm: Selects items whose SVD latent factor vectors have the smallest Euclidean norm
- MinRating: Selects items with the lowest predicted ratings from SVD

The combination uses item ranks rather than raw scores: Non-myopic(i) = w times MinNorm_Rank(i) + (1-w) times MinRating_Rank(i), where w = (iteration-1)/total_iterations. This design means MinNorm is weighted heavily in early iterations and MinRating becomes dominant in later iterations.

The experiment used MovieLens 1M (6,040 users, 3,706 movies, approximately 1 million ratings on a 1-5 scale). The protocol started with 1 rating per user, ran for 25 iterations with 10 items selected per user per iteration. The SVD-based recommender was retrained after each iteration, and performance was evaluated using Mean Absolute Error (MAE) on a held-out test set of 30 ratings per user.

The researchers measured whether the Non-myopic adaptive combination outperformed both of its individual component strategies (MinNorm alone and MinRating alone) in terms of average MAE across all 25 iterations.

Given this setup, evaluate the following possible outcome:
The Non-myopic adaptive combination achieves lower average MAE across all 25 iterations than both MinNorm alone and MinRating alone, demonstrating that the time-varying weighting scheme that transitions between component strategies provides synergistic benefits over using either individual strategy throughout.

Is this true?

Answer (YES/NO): NO